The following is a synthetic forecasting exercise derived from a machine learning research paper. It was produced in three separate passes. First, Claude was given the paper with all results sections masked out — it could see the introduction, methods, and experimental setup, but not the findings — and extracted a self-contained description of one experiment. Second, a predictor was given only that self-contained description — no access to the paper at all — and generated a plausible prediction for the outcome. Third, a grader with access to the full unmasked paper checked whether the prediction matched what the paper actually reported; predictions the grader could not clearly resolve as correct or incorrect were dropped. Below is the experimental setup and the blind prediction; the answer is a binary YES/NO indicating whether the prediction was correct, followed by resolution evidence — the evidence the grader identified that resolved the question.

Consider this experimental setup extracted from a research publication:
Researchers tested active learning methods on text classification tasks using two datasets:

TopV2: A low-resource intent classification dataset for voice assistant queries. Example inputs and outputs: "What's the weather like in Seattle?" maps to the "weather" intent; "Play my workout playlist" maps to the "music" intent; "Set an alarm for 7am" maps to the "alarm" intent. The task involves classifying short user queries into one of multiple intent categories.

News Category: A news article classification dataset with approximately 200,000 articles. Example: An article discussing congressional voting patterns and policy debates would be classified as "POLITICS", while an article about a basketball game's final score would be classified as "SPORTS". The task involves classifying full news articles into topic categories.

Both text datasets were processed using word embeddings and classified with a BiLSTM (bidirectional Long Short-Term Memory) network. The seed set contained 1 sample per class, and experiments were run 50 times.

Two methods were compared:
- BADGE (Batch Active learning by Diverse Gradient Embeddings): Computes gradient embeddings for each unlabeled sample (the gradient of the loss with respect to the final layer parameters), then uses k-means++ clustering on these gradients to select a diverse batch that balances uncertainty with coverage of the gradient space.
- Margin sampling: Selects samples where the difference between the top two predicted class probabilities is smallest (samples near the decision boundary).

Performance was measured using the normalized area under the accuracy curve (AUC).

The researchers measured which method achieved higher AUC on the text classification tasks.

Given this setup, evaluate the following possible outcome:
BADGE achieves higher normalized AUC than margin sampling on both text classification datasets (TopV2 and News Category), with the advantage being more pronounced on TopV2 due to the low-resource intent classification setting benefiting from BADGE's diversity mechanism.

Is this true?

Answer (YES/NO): NO